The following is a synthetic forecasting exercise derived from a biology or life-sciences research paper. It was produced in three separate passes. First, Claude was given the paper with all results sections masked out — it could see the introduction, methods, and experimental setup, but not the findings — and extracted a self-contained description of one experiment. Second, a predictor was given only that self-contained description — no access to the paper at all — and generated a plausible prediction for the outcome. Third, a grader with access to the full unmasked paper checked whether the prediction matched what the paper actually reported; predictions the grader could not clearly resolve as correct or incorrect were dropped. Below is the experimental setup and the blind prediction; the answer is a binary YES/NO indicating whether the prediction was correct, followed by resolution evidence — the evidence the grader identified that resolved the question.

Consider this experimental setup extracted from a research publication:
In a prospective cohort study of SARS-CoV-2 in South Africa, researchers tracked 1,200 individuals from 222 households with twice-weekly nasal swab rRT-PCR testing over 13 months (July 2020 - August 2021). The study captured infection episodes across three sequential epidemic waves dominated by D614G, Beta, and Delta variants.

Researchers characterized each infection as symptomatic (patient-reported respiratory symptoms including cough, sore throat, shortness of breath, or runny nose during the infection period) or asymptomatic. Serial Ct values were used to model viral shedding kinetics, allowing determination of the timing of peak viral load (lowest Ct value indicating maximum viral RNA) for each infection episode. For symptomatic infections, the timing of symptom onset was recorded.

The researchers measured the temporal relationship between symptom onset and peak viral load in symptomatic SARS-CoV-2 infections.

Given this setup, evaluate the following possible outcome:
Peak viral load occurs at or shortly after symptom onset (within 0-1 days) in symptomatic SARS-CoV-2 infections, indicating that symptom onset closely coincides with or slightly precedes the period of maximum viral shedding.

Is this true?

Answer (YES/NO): YES